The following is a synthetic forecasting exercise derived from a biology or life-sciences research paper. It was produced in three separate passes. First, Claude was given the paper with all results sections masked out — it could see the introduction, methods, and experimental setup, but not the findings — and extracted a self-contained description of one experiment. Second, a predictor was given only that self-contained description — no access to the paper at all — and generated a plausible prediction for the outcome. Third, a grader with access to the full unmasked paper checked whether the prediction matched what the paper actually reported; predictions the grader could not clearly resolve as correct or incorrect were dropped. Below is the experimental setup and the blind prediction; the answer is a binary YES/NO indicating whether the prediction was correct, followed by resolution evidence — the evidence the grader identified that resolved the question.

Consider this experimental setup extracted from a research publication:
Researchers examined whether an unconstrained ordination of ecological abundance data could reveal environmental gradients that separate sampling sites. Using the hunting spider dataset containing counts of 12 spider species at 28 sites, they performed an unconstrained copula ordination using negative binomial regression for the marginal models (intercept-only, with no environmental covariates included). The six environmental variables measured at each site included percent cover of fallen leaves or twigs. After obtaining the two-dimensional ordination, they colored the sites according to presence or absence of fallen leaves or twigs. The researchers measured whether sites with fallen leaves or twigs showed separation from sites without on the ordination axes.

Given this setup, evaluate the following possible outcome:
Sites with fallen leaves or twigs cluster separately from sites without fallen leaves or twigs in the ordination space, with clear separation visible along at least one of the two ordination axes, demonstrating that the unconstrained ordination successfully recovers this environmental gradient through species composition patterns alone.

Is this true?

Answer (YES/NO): YES